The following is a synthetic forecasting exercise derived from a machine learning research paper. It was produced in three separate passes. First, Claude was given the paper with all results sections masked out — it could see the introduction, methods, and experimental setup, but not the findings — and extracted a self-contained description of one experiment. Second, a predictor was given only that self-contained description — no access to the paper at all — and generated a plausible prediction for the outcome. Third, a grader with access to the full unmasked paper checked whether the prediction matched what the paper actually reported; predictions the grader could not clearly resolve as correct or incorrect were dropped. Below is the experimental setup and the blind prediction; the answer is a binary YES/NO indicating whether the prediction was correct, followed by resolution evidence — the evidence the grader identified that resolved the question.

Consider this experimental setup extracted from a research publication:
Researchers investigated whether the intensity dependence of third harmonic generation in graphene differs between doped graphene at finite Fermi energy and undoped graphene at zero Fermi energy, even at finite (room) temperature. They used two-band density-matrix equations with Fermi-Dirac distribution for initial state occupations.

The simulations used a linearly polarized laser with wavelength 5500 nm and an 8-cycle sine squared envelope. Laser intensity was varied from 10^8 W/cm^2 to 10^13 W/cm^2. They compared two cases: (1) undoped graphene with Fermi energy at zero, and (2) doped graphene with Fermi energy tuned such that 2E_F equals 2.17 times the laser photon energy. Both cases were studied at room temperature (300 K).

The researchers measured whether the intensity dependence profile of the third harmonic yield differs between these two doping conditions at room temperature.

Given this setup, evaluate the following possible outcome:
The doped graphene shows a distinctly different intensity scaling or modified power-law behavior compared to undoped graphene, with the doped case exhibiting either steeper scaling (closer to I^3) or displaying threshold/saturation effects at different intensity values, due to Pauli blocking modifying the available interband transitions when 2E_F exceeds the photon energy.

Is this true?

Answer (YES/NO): NO